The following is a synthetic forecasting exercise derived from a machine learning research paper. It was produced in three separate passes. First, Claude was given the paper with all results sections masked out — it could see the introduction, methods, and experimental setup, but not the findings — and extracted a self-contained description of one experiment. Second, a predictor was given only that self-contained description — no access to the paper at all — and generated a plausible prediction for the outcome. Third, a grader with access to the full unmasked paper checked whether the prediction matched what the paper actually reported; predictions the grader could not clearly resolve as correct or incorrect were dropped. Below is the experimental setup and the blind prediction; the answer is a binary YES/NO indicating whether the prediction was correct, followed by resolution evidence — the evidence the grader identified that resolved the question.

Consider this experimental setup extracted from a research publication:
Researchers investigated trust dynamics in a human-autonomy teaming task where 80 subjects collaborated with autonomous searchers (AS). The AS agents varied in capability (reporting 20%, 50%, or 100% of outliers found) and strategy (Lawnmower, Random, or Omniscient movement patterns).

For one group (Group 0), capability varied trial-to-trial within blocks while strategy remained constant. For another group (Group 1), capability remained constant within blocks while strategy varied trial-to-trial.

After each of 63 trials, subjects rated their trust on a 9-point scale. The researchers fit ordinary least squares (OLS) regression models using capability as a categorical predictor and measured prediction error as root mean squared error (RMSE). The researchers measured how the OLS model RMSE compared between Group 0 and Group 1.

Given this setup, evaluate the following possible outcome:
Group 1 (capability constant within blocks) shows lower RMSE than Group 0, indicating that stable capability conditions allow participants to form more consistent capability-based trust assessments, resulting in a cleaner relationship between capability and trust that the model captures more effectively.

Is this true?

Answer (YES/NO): YES